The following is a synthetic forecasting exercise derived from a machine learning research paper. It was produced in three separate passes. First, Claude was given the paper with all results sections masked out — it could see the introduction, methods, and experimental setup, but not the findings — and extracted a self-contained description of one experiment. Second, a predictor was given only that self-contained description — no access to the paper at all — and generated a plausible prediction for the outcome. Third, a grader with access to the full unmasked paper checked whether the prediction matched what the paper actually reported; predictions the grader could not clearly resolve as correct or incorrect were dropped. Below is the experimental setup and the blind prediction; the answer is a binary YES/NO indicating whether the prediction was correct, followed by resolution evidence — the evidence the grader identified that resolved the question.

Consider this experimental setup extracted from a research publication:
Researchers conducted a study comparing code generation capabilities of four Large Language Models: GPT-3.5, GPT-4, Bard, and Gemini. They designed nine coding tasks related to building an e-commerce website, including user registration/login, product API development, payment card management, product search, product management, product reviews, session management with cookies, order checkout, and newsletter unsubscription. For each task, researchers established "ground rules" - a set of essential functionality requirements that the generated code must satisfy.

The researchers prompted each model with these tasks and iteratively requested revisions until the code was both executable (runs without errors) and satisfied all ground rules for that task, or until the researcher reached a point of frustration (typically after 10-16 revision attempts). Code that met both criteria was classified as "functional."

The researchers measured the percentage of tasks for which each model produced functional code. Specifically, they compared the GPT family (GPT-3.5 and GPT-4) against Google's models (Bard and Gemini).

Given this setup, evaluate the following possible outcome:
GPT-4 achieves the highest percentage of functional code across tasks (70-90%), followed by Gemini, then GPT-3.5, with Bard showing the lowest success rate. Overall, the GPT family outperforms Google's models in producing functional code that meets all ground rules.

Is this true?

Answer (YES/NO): NO